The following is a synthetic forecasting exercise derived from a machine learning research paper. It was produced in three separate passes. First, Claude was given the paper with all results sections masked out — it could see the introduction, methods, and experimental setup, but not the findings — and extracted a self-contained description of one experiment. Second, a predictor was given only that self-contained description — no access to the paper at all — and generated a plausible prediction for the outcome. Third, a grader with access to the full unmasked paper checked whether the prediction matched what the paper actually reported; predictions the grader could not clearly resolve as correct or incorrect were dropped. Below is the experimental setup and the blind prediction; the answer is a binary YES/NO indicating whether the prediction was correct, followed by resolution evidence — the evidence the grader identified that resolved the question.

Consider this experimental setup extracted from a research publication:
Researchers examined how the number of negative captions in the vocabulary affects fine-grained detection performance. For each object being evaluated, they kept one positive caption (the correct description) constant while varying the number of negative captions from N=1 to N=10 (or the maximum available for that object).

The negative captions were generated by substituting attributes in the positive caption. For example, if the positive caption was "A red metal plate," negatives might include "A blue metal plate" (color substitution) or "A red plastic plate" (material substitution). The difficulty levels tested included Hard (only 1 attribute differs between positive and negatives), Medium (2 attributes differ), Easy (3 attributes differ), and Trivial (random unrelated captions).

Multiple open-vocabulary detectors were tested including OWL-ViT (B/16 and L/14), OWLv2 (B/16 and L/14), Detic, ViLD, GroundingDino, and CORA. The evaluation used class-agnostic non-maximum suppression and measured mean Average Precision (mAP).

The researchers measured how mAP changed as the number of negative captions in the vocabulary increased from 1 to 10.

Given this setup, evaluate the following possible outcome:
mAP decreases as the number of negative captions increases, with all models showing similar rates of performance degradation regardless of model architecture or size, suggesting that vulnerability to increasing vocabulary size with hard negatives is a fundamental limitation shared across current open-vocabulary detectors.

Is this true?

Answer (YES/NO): NO